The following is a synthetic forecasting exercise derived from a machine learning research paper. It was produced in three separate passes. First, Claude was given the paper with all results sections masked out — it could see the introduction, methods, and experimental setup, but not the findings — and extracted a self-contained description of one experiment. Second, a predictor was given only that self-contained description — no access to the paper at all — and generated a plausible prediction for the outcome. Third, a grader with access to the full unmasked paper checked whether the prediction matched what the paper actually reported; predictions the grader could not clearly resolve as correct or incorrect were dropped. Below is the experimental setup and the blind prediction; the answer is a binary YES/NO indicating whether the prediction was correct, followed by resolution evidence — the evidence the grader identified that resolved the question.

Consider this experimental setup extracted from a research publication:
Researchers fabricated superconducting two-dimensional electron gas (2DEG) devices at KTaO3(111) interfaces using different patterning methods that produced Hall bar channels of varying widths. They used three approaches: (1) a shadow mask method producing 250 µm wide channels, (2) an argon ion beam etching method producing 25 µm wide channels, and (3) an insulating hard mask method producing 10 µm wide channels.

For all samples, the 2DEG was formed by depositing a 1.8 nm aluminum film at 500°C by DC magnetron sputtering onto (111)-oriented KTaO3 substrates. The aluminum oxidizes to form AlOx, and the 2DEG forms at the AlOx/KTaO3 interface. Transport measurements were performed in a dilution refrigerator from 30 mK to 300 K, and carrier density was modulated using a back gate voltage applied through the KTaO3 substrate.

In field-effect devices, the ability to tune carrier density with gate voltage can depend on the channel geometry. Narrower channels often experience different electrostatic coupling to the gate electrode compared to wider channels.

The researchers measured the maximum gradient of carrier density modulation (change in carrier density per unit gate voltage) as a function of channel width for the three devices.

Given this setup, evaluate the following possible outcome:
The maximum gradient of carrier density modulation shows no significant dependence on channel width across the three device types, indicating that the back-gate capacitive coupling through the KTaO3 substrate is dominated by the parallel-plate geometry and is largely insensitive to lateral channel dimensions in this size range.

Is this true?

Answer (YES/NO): NO